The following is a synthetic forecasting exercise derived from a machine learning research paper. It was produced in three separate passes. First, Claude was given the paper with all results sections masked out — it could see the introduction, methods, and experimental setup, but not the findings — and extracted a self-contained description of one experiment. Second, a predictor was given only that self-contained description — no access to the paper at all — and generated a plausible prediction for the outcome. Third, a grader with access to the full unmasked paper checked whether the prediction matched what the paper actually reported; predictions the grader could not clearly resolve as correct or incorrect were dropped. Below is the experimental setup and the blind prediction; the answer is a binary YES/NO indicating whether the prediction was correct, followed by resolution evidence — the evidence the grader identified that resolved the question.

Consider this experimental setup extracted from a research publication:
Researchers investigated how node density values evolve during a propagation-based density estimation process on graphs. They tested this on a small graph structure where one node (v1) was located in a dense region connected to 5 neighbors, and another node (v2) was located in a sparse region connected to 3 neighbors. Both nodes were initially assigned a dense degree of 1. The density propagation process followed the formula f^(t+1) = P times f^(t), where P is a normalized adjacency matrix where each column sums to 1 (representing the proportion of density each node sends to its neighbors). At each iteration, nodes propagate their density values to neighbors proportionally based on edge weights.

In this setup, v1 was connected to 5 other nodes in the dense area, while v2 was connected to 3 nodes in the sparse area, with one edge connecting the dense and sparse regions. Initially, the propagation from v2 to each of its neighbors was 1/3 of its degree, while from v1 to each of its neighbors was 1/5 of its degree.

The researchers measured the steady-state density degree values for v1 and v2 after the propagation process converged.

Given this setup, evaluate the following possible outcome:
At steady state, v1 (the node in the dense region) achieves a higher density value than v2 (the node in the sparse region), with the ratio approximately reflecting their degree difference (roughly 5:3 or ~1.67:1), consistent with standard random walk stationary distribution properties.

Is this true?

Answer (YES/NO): YES